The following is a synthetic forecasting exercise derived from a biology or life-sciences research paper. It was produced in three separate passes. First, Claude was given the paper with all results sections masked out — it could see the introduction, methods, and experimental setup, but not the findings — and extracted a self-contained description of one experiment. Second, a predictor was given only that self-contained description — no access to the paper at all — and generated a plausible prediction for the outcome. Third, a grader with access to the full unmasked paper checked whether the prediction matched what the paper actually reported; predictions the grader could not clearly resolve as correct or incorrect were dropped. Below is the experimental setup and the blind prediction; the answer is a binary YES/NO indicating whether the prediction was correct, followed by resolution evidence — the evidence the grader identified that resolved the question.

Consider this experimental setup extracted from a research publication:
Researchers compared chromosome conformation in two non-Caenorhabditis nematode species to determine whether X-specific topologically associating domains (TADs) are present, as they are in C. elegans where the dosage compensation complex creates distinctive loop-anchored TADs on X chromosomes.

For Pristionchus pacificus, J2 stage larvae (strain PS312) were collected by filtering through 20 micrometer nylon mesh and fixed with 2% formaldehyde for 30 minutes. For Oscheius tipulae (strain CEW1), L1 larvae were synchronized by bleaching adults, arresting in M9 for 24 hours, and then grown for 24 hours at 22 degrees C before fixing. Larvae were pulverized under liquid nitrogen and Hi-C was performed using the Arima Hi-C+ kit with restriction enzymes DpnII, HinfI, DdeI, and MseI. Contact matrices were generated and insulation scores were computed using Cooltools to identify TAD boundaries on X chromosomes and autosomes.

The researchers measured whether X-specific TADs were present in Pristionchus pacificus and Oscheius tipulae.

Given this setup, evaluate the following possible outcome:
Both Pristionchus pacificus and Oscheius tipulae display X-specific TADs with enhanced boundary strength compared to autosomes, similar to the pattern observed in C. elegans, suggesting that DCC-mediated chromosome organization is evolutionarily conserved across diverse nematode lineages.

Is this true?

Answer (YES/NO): NO